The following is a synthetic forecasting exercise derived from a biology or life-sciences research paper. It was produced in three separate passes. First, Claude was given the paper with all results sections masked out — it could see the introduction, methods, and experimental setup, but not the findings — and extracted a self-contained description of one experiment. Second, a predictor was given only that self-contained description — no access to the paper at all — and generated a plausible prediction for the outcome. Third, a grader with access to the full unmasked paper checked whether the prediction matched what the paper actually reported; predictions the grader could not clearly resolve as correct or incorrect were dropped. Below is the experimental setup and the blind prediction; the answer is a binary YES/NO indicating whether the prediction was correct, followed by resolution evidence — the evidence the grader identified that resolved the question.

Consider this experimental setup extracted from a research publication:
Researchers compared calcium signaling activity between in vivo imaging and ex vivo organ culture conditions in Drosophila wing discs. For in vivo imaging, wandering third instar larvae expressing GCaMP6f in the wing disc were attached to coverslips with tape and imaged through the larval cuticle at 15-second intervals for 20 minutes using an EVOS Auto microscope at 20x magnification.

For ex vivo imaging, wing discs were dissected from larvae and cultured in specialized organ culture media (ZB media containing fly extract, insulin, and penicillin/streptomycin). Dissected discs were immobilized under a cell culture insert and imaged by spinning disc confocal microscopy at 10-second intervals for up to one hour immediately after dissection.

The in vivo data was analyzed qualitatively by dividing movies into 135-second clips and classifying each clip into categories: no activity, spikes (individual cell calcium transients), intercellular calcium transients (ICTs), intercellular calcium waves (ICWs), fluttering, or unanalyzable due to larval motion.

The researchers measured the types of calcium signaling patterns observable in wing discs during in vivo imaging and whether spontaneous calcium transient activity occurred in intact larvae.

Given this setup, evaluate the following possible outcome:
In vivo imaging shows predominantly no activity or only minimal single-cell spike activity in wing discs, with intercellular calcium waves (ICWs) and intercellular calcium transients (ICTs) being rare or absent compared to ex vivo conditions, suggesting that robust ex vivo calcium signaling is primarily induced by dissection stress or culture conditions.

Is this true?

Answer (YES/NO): NO